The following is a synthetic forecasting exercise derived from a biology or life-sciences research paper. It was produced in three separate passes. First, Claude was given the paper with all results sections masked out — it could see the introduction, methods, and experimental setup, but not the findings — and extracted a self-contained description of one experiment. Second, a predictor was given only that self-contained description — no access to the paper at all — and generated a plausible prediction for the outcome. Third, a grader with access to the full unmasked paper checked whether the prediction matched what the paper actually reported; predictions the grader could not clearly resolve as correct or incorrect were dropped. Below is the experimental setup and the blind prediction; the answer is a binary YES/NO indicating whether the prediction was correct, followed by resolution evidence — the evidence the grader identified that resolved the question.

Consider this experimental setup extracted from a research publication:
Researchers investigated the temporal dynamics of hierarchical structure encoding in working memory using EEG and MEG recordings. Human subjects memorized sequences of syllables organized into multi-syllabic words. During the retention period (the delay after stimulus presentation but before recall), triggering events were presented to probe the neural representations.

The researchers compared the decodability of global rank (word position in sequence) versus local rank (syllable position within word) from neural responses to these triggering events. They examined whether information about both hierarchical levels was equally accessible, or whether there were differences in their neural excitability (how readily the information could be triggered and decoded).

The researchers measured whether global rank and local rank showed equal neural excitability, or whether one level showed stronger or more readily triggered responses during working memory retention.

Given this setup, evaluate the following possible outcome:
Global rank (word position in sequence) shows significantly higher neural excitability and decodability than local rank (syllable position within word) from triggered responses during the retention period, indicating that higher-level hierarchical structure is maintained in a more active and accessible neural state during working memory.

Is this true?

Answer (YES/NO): YES